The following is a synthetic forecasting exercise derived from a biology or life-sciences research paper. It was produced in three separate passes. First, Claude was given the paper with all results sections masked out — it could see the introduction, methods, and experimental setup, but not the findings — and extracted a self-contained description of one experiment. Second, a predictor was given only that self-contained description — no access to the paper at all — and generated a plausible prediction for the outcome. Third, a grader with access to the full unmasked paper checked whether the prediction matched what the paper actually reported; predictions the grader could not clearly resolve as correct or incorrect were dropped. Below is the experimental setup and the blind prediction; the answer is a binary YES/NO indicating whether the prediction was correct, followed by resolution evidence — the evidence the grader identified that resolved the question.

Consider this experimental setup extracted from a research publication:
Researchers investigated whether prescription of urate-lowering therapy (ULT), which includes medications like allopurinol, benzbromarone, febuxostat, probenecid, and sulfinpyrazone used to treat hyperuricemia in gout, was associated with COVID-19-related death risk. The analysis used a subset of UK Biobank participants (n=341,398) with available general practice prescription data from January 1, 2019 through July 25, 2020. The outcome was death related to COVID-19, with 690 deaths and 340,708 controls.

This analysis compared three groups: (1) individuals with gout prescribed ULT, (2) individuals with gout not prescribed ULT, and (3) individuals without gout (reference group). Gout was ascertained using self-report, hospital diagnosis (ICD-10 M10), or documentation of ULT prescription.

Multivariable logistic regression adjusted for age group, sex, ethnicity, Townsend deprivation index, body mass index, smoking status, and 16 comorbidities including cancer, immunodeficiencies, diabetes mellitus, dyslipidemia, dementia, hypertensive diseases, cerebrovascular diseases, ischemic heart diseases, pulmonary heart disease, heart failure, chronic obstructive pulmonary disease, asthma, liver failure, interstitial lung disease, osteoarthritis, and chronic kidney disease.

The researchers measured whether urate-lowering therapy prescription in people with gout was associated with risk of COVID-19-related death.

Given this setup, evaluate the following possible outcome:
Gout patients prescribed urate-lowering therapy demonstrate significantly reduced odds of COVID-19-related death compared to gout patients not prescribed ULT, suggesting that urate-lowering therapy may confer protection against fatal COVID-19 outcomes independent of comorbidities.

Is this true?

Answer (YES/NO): NO